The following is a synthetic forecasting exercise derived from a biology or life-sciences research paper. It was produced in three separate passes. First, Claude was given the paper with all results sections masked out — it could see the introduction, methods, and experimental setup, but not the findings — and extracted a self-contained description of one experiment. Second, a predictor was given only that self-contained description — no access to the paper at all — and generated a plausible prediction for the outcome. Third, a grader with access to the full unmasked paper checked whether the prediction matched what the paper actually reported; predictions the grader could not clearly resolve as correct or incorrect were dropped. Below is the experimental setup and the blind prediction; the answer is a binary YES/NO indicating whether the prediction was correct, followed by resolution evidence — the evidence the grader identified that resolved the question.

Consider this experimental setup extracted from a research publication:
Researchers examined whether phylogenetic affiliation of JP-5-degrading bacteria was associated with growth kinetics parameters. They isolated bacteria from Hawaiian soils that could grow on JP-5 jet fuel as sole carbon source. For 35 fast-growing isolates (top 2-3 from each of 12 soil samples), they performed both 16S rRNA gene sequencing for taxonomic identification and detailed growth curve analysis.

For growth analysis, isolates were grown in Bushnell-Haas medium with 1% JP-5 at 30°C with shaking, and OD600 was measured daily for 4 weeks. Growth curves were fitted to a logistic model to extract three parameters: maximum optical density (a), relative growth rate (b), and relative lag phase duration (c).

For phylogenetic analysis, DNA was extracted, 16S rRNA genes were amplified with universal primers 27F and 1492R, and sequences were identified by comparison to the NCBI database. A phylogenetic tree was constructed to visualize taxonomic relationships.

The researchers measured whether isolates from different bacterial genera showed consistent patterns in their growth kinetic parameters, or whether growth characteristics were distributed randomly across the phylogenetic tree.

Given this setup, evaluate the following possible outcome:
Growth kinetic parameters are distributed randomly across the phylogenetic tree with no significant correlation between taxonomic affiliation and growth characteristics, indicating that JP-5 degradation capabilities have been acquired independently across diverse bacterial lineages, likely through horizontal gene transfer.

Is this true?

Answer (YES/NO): NO